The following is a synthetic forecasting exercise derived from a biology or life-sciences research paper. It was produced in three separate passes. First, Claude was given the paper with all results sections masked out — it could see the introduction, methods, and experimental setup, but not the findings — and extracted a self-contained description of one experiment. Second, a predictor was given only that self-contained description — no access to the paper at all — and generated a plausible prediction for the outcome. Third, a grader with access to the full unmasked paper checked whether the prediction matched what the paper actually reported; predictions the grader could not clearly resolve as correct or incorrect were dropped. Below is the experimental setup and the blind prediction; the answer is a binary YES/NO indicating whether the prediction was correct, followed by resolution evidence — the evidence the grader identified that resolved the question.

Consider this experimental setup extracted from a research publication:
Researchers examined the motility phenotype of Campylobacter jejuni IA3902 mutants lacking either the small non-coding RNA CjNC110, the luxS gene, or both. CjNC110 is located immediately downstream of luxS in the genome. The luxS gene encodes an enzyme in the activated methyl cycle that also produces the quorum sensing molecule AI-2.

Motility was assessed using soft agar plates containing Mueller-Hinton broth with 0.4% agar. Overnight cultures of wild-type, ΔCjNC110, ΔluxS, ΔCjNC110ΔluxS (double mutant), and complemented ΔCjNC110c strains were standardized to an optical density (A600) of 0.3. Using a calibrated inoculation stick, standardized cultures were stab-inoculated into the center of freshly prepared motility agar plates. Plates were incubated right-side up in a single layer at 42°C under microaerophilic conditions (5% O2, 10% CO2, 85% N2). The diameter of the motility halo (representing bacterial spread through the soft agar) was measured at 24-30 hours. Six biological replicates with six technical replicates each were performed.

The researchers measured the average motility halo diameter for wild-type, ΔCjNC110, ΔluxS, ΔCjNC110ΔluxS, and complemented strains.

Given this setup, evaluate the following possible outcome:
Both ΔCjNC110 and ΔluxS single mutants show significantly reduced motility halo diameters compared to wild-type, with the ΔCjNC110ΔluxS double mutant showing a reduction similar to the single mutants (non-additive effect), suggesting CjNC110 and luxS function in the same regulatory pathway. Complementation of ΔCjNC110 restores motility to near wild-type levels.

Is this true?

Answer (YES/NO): NO